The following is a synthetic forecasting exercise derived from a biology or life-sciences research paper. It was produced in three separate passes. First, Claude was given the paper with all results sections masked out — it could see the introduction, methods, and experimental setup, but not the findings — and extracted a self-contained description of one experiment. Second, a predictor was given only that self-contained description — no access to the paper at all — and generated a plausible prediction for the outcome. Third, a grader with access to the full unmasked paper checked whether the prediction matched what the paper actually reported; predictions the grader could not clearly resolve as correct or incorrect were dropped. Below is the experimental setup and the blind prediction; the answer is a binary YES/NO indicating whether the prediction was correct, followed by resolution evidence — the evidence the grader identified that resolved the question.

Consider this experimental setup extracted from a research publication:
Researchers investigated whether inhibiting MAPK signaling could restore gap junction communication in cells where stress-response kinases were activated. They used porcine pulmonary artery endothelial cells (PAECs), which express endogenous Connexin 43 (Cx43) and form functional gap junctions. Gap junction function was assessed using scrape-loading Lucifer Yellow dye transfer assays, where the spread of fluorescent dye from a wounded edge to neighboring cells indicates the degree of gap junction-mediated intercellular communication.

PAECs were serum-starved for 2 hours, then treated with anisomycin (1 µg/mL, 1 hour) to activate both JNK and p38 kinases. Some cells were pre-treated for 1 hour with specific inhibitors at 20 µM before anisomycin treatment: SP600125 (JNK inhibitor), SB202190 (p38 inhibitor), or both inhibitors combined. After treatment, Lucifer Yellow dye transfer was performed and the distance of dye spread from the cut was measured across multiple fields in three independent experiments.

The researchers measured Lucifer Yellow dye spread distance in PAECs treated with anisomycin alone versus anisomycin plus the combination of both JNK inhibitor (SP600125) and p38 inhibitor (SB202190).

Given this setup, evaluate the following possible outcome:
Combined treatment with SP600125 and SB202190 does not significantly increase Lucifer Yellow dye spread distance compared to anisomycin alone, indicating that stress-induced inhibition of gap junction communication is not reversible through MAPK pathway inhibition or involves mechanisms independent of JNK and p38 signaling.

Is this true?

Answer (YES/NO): NO